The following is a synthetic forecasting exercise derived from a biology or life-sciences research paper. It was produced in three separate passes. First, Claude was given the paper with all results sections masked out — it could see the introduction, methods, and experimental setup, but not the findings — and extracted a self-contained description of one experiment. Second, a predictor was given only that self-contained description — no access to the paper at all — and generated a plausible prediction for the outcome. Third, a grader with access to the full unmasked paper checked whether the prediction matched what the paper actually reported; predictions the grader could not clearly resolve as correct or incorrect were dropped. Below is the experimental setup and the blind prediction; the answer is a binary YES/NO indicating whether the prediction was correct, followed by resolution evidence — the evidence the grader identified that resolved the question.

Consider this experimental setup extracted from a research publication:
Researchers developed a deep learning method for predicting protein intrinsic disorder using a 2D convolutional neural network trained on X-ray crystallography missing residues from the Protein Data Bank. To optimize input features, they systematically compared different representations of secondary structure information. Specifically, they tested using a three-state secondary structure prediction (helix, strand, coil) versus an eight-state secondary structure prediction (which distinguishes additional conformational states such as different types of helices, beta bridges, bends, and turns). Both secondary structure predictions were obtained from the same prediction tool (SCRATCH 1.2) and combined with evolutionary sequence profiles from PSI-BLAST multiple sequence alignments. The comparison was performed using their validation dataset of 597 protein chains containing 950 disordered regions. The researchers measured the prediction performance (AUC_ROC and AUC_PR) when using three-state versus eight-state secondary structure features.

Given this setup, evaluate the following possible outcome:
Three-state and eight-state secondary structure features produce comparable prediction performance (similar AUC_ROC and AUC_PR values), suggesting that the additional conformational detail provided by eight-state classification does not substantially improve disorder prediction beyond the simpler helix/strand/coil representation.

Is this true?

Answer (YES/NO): NO